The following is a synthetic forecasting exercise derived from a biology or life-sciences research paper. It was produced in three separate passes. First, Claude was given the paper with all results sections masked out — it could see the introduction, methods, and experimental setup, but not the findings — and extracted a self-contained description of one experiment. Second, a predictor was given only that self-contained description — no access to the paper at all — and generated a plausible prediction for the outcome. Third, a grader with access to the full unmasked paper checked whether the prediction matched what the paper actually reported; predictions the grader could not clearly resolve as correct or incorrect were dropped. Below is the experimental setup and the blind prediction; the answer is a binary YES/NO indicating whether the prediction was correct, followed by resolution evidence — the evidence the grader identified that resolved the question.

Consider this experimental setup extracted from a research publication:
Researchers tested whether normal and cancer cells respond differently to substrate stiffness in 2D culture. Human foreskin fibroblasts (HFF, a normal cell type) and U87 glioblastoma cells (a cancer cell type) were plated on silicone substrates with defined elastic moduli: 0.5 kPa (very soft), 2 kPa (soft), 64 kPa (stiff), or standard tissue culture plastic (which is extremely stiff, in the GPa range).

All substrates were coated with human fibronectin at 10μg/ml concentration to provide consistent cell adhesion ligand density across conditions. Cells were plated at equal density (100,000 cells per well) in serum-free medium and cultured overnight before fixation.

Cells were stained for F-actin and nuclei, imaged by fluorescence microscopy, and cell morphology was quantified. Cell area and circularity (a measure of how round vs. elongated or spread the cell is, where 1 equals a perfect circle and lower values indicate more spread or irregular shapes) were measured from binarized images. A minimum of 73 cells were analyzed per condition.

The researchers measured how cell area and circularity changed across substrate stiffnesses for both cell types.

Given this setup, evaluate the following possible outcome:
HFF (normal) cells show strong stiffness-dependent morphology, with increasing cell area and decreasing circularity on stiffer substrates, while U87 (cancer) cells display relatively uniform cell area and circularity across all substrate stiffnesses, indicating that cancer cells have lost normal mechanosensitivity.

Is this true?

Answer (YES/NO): NO